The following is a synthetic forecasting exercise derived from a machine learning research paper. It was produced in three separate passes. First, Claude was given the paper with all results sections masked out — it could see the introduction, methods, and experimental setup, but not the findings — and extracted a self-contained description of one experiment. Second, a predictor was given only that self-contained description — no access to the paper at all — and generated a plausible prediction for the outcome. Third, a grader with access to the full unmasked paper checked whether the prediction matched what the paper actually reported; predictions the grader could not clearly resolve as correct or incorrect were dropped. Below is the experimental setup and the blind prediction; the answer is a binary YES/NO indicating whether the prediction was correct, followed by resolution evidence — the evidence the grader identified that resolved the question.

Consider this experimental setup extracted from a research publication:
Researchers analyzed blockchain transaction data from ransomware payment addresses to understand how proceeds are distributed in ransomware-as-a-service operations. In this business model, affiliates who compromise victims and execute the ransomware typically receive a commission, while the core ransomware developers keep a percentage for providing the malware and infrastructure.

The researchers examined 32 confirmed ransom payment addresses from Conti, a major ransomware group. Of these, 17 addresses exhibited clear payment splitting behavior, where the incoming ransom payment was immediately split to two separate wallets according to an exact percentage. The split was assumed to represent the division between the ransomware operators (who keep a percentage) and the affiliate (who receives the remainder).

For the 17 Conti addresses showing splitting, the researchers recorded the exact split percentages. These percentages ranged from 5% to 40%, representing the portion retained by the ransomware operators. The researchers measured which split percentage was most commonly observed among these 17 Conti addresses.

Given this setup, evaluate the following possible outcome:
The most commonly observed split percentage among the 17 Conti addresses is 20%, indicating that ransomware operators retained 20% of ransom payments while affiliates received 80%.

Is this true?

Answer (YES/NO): YES